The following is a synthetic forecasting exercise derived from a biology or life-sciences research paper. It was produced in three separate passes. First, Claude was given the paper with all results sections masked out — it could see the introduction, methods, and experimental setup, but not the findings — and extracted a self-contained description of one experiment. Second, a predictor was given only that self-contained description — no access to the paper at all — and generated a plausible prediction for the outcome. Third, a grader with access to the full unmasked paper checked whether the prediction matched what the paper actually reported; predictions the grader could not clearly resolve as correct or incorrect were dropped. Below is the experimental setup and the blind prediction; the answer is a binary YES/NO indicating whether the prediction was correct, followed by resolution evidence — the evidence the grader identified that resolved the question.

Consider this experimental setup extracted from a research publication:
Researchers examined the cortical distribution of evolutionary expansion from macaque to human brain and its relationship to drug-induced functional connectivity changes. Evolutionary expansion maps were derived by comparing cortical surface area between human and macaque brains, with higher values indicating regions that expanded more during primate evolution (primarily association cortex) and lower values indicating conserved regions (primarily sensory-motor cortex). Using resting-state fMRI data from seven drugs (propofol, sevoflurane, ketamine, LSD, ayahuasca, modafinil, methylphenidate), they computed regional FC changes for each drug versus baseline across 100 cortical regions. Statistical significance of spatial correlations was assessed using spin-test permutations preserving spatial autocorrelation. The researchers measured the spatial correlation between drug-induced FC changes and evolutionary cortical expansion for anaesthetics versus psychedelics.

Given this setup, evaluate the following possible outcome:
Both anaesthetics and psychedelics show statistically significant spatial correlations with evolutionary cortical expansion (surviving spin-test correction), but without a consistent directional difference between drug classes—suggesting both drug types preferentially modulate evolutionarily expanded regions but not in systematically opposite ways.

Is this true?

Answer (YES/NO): NO